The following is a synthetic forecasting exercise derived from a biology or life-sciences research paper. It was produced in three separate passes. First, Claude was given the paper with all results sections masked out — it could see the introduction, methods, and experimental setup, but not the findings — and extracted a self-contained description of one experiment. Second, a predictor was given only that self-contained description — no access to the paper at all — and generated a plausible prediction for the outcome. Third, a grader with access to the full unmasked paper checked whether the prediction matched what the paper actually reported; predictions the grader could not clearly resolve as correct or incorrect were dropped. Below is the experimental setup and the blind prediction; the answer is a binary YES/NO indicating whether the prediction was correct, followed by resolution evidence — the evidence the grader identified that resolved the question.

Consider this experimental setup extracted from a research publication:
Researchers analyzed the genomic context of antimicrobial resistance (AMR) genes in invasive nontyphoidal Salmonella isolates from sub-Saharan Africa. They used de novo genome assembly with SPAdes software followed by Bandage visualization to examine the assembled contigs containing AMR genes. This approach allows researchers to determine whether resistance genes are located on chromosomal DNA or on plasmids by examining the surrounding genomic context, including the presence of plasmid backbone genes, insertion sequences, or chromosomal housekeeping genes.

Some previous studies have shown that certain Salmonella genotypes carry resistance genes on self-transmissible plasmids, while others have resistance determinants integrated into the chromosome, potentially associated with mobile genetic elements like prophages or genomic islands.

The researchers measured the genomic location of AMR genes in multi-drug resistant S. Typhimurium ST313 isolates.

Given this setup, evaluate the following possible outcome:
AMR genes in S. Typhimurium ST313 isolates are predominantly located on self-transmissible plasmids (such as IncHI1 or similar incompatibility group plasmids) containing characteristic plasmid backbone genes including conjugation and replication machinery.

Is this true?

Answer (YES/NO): NO